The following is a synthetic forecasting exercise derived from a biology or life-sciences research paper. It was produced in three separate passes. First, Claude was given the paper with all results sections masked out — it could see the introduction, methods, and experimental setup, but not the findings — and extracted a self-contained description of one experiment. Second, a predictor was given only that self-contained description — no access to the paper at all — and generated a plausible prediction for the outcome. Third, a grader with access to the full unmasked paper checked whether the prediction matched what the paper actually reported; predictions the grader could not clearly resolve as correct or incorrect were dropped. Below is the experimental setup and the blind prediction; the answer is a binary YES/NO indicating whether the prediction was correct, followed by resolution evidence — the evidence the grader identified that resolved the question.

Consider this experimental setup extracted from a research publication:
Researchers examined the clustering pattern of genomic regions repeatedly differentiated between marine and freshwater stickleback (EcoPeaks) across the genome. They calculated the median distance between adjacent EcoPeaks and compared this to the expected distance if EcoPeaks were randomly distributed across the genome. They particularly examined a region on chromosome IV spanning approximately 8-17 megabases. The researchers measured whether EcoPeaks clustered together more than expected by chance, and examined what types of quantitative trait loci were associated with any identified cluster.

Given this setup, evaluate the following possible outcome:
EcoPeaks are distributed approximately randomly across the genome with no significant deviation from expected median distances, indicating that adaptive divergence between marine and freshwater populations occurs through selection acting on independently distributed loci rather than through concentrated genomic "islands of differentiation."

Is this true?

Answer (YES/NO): NO